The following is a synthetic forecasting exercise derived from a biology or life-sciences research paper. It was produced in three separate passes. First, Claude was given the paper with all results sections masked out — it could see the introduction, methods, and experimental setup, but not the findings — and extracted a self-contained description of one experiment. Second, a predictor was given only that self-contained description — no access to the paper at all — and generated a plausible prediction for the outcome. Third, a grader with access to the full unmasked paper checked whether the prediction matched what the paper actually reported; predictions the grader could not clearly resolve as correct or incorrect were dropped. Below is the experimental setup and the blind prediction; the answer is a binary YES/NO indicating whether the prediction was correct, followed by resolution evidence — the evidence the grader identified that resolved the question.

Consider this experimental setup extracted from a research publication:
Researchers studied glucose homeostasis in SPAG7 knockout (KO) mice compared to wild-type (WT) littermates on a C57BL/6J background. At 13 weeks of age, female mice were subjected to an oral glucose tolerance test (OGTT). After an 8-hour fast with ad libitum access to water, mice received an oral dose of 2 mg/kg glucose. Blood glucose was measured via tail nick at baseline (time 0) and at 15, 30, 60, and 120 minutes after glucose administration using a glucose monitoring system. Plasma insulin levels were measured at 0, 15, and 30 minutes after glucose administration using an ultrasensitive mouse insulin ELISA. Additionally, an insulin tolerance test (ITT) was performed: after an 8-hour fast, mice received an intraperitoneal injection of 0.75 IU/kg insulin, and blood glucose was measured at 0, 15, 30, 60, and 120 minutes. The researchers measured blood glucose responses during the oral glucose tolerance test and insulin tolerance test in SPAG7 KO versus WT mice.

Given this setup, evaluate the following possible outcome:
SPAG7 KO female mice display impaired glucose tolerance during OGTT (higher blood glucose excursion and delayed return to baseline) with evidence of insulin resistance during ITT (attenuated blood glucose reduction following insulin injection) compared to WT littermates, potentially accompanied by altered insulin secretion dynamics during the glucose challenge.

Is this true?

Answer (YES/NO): YES